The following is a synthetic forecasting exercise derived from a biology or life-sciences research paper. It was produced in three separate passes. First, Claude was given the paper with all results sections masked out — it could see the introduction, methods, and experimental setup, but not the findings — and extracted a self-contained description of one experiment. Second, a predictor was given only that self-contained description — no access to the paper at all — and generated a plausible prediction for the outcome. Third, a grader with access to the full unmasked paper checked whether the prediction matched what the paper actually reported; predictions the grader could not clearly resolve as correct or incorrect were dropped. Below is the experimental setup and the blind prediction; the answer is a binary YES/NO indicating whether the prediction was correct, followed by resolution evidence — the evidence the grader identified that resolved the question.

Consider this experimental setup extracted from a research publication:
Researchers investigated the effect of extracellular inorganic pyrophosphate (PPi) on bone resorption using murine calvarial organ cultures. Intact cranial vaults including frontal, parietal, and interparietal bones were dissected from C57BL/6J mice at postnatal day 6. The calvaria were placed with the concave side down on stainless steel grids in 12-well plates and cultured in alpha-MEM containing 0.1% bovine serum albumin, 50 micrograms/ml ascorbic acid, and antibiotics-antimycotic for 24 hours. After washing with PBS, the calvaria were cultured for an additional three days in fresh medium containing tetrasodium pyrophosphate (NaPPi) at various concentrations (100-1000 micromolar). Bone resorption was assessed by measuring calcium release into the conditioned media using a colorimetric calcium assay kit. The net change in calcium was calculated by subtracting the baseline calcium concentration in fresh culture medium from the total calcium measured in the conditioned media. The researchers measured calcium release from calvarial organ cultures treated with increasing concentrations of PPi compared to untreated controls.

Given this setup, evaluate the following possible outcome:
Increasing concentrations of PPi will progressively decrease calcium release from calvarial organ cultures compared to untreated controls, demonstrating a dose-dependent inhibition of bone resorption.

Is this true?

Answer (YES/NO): NO